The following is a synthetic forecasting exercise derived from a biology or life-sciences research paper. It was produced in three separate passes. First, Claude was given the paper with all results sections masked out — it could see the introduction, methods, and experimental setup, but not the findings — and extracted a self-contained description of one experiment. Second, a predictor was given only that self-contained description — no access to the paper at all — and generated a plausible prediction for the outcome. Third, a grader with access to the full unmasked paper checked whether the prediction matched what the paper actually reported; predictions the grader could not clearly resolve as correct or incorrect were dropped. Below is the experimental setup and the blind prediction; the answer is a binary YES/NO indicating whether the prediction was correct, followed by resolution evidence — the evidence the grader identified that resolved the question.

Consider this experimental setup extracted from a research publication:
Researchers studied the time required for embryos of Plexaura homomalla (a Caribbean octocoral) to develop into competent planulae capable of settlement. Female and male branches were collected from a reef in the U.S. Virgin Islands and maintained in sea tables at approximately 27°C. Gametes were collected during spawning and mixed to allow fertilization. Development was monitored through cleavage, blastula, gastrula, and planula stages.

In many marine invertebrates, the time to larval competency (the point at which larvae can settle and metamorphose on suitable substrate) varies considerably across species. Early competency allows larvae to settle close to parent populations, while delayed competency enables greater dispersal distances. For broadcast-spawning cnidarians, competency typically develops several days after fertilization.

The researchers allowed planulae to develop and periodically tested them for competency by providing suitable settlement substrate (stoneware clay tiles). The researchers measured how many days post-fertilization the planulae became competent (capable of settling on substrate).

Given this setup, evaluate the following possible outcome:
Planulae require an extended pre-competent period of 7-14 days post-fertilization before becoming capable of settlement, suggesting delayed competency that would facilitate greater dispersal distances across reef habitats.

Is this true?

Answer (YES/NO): NO